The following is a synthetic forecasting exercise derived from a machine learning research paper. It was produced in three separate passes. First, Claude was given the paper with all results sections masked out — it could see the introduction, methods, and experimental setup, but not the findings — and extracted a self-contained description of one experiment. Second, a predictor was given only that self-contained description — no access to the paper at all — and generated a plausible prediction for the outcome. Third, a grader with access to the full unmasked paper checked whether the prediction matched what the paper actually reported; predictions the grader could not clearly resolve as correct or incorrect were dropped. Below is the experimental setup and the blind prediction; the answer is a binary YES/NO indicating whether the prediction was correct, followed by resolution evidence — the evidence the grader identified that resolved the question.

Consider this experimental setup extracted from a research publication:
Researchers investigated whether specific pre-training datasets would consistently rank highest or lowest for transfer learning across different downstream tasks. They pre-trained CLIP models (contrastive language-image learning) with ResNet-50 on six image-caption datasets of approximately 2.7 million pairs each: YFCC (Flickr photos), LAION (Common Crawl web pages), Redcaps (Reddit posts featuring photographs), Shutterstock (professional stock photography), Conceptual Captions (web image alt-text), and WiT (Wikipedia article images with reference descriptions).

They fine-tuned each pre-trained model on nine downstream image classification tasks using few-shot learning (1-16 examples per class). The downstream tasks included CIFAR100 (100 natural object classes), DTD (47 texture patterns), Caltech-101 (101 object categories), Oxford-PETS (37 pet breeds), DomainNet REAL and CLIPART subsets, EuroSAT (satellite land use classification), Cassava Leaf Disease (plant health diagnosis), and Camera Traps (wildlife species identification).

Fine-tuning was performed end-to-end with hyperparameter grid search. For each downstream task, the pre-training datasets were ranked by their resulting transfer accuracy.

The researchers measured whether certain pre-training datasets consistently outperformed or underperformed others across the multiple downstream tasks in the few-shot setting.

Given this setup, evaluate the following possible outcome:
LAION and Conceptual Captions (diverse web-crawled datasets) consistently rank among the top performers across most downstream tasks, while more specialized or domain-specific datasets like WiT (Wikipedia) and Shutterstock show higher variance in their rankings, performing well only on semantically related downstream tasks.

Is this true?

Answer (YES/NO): NO